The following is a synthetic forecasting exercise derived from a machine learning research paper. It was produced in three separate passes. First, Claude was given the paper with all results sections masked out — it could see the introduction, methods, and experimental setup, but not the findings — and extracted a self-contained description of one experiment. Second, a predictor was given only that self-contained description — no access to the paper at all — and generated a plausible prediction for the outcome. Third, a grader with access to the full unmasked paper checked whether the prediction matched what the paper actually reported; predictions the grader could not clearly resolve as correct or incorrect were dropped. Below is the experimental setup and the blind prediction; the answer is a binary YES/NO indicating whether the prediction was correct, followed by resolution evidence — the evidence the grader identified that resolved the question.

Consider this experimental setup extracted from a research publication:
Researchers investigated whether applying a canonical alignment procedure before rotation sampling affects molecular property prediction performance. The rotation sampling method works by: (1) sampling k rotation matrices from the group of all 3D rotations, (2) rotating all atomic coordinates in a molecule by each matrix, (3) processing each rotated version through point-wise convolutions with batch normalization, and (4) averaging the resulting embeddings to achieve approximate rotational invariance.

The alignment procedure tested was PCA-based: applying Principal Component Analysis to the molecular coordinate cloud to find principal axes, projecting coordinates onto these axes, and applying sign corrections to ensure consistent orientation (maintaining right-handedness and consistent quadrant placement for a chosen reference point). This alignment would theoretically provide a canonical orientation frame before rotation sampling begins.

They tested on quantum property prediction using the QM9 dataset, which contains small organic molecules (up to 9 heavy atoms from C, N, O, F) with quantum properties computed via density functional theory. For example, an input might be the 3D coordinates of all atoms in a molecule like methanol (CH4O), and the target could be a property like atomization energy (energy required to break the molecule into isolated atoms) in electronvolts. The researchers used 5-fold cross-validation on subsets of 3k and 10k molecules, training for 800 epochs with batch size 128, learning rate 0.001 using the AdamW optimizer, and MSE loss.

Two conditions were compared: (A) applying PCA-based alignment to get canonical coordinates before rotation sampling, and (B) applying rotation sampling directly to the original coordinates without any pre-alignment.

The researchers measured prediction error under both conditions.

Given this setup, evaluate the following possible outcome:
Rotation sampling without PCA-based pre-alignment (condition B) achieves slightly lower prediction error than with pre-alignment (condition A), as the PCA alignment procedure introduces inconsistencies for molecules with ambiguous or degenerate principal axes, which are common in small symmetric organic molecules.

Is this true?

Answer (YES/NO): NO